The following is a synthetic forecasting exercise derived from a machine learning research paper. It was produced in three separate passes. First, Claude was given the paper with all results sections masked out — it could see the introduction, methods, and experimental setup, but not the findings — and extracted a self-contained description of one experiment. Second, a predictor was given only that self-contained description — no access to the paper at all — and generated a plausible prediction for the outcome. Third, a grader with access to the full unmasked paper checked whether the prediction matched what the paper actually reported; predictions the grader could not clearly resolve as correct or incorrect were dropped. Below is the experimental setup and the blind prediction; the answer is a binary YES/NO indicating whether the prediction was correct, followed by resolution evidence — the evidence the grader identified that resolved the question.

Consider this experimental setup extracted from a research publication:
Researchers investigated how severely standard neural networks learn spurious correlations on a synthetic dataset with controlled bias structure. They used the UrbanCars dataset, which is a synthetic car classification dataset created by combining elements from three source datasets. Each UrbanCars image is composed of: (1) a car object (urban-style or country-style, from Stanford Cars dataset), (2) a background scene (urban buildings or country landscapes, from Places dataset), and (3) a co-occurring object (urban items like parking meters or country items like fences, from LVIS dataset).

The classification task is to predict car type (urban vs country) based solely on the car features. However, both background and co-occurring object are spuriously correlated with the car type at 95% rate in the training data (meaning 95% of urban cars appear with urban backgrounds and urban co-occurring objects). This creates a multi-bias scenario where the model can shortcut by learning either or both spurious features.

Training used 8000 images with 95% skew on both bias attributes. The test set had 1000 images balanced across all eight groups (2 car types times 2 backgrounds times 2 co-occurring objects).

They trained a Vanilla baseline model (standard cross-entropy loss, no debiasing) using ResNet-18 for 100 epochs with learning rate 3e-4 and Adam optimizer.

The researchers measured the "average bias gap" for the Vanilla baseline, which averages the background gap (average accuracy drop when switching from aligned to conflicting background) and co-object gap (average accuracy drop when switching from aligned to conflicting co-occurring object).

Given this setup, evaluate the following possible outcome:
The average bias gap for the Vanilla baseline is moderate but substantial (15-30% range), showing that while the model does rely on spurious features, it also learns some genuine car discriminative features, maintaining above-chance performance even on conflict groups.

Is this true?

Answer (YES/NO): NO